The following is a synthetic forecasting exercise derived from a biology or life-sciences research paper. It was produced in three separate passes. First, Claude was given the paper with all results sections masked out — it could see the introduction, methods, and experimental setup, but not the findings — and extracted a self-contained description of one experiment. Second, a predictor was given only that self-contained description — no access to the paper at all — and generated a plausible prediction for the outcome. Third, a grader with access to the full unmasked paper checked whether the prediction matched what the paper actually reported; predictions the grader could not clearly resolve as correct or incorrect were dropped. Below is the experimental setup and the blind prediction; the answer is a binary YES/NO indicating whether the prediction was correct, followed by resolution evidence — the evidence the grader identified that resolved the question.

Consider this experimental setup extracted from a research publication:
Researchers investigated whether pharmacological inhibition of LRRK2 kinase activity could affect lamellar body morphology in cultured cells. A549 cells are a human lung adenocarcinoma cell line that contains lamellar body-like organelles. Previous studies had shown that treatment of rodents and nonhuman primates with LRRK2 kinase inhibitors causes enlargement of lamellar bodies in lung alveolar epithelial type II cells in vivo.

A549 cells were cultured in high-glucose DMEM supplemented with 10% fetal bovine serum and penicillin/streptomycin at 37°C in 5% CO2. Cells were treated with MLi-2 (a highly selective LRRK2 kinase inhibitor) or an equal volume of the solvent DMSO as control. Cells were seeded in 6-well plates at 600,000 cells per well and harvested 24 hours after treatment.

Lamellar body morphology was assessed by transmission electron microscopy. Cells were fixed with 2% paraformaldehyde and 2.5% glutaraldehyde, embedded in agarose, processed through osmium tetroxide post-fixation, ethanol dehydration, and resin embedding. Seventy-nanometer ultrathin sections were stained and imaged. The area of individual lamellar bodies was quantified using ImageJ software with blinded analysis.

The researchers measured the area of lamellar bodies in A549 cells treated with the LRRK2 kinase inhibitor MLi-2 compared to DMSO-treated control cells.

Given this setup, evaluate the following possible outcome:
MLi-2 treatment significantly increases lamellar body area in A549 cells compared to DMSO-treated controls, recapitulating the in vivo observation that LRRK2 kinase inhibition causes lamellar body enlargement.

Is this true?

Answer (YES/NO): YES